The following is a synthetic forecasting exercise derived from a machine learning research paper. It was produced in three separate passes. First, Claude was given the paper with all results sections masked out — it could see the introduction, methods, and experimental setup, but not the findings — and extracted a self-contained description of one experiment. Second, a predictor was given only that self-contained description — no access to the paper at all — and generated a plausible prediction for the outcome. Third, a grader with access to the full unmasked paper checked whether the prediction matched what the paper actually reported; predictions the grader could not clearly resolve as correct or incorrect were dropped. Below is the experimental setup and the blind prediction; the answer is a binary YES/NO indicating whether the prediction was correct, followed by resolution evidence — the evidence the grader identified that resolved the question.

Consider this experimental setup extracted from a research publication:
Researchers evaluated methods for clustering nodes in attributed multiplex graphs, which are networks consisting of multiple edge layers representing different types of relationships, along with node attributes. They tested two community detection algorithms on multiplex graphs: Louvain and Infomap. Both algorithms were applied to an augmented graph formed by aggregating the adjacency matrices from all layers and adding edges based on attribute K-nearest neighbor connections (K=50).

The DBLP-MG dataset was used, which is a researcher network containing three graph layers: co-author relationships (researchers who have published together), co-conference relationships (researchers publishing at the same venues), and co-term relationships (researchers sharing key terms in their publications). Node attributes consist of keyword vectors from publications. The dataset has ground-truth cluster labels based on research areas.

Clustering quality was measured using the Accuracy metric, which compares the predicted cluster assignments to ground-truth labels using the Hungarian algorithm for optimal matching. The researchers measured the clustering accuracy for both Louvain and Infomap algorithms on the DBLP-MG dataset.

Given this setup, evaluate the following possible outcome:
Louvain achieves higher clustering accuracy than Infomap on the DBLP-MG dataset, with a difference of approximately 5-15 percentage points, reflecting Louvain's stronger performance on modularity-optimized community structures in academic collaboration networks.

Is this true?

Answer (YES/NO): NO